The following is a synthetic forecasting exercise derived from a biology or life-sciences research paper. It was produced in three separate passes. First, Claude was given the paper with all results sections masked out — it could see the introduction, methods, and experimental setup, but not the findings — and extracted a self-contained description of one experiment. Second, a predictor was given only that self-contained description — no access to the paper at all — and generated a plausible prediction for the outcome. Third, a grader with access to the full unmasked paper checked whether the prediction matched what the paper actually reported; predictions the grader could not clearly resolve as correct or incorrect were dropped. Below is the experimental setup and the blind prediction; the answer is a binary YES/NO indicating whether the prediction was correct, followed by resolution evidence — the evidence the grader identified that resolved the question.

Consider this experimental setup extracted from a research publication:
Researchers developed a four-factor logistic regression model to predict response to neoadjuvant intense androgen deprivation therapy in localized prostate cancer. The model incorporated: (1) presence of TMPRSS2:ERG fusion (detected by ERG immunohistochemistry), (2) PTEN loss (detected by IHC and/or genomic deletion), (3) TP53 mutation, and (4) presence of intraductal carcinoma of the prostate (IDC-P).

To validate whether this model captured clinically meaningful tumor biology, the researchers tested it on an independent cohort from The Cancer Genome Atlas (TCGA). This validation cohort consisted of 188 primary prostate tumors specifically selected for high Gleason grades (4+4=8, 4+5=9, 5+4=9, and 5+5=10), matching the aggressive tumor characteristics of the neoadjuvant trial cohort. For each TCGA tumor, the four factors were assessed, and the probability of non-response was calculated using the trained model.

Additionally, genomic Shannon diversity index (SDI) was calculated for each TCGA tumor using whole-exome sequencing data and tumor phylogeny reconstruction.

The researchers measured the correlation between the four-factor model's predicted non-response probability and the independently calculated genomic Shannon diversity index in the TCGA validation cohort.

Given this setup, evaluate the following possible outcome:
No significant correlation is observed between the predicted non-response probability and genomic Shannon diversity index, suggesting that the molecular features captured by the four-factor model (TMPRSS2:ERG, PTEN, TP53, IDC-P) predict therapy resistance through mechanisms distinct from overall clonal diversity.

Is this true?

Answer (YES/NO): NO